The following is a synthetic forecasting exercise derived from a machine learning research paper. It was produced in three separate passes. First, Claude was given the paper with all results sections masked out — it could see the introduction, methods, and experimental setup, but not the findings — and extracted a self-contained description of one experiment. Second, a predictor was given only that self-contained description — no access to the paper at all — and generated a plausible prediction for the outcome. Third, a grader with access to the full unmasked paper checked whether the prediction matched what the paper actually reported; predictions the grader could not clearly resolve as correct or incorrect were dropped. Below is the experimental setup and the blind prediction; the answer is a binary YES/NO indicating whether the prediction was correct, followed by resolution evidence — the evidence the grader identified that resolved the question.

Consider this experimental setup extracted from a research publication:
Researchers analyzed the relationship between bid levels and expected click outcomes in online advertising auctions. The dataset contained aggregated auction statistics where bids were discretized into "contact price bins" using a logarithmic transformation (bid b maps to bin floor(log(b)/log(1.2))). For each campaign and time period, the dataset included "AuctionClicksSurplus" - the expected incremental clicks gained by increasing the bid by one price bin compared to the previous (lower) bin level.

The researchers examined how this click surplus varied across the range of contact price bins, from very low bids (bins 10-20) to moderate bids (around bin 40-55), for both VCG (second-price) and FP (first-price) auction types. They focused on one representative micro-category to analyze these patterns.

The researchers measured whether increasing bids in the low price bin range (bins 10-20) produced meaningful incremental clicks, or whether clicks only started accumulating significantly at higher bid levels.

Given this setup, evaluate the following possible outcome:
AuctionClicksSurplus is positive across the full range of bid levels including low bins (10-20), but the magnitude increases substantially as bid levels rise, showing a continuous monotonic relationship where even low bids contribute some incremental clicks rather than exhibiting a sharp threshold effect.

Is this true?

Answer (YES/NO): NO